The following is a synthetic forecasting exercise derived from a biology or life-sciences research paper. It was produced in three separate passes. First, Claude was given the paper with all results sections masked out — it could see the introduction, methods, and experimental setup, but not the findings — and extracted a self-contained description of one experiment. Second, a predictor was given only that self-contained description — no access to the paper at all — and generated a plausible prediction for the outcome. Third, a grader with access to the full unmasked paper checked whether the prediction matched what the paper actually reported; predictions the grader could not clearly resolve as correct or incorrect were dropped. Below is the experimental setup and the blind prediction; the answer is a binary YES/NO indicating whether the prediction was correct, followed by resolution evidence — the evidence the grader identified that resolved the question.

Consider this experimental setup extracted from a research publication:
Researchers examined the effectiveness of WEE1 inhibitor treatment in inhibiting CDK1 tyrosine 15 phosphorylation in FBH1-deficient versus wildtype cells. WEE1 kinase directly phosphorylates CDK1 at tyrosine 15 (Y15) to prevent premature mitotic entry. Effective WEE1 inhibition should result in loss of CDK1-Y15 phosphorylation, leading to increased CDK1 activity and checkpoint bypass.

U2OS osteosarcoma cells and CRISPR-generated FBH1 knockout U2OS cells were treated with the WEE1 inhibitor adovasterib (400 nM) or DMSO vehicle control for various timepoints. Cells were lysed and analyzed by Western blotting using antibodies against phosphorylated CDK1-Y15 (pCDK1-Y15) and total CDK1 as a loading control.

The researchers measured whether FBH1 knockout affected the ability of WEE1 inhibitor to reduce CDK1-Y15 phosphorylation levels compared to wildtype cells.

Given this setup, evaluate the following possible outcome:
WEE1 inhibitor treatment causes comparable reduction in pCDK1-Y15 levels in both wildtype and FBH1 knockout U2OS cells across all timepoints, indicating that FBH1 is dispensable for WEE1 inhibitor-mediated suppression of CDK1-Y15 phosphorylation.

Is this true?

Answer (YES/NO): NO